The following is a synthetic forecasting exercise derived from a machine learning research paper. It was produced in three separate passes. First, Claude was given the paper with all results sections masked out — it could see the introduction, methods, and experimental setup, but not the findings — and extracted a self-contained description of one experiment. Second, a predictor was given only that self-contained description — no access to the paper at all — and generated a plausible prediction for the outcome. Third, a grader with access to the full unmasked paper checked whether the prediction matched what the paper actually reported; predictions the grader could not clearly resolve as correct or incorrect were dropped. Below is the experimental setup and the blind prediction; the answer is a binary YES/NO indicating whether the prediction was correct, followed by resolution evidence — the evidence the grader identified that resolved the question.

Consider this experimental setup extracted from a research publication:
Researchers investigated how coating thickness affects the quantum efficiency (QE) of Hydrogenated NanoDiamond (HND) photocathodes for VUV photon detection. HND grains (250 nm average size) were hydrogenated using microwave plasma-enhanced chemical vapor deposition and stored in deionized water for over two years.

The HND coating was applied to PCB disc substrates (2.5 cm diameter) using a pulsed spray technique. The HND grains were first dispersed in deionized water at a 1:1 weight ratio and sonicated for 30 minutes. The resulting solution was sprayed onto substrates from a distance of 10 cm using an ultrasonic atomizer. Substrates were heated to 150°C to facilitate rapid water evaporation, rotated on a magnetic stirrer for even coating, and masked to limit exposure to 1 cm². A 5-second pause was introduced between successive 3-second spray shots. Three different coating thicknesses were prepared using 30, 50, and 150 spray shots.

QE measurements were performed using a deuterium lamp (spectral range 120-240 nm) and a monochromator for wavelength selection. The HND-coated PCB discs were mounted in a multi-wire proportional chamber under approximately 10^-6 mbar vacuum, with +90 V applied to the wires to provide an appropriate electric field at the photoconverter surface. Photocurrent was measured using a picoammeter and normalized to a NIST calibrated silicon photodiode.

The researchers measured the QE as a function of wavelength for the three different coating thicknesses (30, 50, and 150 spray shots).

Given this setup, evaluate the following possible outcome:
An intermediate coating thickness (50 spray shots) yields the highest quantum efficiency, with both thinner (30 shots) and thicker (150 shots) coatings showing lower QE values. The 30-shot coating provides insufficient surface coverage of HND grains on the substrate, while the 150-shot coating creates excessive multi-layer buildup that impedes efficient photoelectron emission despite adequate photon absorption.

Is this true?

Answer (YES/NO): NO